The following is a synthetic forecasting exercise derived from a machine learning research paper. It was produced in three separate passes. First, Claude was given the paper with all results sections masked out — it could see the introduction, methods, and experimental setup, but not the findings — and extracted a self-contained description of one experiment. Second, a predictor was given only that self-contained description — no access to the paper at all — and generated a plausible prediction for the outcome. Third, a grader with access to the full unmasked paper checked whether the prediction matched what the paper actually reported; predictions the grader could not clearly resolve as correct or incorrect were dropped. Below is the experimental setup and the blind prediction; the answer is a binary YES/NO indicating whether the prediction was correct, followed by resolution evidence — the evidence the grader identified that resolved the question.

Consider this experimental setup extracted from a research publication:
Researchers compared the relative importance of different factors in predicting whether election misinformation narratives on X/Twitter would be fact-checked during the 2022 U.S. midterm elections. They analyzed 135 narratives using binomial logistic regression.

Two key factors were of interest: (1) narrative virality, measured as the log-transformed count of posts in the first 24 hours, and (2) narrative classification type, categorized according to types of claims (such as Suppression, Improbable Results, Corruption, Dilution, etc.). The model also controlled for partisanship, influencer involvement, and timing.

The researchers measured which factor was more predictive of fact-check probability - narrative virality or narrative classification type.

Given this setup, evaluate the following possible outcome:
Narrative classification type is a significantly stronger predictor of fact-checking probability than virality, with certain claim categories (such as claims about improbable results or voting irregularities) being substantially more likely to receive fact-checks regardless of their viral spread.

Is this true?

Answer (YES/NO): YES